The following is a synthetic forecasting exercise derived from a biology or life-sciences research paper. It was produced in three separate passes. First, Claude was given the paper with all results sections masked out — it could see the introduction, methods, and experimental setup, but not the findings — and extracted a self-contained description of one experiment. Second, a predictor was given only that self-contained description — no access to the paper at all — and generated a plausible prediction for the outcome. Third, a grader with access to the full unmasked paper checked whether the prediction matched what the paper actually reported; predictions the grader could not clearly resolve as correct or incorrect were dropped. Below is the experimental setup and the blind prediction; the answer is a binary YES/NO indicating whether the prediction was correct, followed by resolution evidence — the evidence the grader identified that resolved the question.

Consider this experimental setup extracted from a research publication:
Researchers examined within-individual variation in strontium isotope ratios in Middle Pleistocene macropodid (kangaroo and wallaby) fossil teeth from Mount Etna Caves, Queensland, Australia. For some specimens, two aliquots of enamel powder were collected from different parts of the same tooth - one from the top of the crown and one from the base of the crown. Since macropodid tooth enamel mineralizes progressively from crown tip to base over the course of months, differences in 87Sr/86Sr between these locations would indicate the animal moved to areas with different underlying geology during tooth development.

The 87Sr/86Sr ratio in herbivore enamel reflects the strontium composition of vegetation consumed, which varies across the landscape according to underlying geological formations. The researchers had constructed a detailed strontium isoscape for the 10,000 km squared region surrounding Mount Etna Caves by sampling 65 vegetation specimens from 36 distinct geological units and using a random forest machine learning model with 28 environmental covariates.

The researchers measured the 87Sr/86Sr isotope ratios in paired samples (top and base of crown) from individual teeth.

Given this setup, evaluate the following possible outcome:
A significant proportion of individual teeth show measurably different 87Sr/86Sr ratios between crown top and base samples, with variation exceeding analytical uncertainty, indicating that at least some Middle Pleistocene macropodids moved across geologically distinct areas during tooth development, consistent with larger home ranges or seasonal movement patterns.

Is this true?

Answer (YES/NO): NO